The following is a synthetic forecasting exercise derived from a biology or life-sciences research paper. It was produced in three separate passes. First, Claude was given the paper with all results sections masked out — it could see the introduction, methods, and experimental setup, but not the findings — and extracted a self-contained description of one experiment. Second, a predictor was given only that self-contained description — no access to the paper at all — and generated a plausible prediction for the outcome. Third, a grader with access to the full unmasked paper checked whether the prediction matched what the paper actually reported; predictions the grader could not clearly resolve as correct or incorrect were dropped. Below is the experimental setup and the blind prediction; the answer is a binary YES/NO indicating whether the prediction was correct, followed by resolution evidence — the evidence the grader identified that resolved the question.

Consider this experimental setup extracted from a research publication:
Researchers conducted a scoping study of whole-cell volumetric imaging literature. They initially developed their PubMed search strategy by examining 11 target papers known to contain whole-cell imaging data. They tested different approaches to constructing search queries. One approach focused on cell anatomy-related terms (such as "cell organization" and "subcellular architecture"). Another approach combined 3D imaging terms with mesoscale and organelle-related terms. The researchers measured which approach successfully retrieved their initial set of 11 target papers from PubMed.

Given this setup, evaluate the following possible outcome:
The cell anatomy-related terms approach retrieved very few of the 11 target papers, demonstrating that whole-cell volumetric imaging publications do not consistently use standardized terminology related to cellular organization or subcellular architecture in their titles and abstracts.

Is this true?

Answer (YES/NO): YES